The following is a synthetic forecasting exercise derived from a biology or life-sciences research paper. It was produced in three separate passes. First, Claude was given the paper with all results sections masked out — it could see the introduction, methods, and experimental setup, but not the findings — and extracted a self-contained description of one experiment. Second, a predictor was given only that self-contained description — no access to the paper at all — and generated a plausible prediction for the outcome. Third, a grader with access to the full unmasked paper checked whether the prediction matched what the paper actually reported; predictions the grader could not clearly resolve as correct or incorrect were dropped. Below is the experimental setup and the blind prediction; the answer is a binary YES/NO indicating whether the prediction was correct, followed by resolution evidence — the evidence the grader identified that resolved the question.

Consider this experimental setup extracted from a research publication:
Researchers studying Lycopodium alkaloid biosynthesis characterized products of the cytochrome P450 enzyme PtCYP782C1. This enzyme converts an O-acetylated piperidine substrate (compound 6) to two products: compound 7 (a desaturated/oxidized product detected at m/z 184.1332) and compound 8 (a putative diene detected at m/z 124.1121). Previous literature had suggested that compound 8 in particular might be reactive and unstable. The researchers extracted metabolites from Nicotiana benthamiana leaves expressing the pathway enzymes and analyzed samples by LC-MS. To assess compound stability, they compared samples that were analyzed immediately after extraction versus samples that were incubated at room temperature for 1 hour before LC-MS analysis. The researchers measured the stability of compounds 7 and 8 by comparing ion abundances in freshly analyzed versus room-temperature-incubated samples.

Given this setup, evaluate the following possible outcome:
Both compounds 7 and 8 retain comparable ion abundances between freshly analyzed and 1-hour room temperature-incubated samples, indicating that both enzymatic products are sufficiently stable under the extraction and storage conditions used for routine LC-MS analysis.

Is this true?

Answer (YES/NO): NO